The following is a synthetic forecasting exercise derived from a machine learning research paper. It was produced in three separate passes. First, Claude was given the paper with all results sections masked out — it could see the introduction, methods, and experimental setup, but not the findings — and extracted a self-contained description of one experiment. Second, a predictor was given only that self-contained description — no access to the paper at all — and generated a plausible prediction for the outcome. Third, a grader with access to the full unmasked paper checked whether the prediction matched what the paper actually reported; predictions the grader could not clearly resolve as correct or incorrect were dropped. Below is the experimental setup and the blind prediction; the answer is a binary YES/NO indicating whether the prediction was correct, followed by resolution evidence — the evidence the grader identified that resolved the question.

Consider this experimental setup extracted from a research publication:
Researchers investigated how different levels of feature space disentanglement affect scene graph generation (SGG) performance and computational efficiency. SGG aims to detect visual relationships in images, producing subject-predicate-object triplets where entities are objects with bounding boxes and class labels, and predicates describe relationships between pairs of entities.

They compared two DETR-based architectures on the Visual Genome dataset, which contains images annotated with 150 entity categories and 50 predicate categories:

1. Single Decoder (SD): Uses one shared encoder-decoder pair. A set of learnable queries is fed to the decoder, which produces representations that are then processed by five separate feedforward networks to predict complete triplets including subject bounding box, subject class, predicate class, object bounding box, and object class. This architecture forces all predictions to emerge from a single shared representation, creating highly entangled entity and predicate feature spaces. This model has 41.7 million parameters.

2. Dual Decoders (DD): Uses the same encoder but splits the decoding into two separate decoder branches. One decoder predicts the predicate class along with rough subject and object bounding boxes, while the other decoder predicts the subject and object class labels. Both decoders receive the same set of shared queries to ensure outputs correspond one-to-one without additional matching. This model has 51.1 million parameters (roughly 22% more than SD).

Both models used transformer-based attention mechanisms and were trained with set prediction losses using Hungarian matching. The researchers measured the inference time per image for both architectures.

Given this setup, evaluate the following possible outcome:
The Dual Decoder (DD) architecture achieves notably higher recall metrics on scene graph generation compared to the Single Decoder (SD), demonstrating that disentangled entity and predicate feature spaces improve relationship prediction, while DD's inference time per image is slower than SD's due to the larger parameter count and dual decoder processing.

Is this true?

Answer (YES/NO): YES